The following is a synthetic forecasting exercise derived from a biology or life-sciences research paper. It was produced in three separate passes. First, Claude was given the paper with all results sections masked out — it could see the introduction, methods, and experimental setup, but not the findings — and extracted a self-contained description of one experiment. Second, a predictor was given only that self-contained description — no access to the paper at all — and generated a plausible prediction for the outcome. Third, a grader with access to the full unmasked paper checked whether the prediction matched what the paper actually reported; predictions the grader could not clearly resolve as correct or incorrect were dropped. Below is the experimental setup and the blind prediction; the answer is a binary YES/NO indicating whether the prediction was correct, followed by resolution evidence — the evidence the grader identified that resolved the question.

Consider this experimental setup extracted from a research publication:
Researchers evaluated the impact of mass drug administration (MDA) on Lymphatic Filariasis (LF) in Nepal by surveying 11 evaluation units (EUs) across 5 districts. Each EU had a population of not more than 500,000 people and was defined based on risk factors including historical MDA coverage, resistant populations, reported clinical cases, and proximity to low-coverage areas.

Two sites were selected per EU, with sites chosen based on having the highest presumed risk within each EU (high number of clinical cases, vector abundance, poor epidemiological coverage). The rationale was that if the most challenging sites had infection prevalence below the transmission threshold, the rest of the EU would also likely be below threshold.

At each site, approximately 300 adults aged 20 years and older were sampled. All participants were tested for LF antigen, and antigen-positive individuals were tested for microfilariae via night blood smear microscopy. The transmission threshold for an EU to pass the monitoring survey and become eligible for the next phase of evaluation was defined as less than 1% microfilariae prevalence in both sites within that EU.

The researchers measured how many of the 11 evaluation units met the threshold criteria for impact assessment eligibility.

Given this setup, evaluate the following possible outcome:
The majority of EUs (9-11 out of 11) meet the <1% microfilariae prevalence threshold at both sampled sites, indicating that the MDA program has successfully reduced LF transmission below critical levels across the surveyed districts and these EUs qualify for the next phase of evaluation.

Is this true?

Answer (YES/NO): YES